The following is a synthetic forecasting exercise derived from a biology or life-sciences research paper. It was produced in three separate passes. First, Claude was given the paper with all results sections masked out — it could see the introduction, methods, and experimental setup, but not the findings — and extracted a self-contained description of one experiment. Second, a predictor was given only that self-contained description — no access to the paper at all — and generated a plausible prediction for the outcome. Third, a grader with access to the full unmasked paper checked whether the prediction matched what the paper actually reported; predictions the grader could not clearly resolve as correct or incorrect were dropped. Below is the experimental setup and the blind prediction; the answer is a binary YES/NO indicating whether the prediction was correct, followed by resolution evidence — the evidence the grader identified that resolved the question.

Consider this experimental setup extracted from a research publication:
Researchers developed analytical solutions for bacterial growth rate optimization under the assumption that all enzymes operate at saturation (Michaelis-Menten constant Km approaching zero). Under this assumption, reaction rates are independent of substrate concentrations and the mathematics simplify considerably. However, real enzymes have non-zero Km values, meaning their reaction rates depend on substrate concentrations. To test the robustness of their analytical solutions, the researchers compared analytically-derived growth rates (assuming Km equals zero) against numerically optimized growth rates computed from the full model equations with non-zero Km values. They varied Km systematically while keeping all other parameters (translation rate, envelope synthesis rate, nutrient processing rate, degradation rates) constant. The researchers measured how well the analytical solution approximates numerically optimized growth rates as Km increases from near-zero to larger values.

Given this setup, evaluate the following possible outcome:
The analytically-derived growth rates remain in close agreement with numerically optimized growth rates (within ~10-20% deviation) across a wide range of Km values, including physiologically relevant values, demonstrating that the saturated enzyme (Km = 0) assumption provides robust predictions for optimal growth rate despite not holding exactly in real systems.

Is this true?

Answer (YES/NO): NO